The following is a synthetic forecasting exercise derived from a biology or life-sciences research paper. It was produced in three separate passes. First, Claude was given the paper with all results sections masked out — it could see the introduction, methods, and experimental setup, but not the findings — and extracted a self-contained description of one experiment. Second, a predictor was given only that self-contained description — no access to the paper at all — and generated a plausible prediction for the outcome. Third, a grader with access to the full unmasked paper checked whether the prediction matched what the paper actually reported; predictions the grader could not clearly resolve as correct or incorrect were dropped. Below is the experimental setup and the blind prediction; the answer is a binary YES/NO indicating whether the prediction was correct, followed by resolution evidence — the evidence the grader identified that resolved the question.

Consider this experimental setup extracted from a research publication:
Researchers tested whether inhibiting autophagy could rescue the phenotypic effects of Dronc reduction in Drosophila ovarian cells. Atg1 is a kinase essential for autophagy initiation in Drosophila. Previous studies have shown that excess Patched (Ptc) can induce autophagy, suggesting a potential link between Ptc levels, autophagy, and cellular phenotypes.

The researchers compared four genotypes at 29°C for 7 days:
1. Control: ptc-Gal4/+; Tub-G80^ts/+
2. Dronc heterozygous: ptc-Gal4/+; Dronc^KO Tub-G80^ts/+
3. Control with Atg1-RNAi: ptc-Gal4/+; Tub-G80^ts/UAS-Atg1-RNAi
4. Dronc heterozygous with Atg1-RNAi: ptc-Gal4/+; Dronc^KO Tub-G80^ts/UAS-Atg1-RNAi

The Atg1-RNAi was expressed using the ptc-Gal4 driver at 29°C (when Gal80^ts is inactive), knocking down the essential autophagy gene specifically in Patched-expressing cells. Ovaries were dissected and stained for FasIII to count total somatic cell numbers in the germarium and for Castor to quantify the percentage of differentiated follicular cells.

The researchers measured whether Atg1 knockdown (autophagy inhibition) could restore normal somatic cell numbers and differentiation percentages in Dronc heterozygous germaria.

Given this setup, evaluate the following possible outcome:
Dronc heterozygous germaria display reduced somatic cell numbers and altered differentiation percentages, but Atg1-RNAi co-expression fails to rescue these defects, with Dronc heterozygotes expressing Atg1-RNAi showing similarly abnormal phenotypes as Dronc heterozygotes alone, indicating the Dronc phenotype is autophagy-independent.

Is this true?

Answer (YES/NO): NO